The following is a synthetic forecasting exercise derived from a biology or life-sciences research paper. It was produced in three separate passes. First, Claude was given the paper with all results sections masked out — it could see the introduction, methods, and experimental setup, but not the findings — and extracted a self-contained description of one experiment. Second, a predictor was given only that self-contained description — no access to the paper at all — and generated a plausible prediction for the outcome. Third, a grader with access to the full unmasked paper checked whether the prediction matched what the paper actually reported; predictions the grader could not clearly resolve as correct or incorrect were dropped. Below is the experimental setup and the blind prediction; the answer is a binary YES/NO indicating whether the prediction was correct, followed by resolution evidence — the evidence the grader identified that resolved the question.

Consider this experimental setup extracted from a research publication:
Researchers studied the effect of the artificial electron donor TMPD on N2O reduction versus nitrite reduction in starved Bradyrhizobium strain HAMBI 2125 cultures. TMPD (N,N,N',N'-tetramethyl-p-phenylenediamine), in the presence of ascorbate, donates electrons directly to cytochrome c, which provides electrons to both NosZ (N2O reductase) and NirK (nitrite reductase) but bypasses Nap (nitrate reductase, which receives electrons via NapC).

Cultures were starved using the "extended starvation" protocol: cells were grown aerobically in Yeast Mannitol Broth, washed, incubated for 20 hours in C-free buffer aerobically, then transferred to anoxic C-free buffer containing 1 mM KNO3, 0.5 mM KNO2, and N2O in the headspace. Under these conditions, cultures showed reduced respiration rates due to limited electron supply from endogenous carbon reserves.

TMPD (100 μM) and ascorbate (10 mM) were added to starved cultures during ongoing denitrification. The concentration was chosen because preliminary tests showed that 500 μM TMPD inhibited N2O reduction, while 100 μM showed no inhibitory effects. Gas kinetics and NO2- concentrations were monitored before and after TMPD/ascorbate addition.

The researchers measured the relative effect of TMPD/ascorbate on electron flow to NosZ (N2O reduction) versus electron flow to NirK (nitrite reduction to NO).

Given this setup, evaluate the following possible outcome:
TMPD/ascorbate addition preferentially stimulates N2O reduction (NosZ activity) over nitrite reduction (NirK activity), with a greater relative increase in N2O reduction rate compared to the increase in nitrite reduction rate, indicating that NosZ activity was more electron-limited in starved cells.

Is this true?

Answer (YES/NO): NO